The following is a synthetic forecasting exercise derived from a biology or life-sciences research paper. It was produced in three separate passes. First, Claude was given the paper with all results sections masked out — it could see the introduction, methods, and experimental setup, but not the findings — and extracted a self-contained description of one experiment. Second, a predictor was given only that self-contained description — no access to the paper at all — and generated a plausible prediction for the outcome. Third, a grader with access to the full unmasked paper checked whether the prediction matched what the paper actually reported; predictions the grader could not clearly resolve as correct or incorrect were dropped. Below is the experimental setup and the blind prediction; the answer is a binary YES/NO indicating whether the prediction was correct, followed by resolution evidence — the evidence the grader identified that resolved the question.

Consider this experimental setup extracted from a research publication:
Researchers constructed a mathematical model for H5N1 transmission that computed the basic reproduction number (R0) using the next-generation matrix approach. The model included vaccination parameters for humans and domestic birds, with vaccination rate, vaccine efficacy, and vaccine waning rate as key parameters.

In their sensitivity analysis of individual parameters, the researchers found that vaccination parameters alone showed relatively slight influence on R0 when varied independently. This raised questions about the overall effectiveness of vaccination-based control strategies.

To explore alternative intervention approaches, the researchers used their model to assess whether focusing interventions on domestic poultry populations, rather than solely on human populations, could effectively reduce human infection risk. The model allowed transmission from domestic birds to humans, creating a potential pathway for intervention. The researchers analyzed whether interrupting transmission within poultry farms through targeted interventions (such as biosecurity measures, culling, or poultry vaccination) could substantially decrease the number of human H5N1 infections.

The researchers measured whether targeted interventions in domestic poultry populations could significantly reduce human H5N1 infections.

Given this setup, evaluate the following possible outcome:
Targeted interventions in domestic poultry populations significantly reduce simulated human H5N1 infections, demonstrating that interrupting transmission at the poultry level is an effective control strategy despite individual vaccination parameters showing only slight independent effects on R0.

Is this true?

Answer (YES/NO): YES